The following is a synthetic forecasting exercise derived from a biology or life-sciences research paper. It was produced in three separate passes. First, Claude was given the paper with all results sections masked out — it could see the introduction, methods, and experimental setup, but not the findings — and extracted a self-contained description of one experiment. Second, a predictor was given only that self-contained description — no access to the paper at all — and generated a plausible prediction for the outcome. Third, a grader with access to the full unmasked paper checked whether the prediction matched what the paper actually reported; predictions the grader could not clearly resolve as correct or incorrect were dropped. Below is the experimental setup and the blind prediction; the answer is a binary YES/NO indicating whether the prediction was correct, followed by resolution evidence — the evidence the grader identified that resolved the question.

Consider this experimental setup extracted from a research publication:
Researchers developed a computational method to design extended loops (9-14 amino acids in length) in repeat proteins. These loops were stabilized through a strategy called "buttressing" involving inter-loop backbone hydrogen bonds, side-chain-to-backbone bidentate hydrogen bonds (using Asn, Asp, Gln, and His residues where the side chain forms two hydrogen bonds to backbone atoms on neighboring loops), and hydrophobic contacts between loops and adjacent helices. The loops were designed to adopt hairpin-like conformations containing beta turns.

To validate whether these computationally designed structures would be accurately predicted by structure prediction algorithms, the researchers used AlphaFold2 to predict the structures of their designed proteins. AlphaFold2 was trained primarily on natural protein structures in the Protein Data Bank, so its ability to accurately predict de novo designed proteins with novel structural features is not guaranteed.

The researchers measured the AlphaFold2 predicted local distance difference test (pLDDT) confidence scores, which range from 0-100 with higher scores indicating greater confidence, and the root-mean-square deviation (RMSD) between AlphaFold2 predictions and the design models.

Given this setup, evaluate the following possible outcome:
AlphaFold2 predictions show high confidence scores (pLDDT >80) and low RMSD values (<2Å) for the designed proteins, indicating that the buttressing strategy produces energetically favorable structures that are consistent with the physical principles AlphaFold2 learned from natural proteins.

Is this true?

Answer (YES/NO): NO